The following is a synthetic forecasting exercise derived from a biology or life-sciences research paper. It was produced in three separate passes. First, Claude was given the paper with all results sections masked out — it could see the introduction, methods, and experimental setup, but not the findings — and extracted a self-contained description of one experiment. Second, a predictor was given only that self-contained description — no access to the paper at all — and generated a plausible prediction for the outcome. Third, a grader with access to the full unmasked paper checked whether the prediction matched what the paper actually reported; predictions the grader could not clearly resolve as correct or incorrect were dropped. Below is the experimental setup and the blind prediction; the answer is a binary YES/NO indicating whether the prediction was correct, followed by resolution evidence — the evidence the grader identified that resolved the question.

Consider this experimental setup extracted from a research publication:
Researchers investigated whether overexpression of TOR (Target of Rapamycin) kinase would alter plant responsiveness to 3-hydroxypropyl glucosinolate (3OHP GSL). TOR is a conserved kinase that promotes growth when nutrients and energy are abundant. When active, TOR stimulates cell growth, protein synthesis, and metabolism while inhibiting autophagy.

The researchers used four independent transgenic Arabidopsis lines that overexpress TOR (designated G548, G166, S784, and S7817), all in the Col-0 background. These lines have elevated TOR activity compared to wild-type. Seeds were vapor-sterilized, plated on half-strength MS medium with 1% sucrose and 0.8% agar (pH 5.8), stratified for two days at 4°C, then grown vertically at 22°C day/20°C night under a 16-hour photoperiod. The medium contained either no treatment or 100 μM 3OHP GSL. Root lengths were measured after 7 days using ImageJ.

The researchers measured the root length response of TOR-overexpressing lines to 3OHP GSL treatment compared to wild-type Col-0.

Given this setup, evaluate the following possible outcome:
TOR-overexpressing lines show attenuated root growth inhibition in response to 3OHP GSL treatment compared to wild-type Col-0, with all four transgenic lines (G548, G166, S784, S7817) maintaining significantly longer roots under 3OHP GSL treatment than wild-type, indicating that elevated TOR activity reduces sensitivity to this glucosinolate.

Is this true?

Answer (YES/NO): NO